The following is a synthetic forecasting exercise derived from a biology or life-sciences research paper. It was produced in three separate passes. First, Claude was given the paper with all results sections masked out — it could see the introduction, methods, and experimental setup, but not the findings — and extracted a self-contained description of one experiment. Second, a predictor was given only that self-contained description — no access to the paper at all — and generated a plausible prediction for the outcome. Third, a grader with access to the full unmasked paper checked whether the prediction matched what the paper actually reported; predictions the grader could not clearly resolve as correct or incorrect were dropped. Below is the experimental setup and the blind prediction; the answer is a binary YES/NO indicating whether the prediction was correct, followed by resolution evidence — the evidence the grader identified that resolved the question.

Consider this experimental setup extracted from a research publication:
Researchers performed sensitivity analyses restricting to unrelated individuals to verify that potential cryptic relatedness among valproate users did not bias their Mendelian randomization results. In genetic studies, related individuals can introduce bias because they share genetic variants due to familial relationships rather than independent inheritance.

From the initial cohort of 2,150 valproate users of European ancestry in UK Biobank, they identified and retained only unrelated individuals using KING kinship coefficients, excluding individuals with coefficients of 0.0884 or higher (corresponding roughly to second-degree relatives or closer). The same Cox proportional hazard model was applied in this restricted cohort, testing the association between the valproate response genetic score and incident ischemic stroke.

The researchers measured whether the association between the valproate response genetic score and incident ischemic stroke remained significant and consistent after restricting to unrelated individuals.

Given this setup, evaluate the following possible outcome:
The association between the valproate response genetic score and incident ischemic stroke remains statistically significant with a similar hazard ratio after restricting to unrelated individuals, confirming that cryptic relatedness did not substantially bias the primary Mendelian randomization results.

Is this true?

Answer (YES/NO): YES